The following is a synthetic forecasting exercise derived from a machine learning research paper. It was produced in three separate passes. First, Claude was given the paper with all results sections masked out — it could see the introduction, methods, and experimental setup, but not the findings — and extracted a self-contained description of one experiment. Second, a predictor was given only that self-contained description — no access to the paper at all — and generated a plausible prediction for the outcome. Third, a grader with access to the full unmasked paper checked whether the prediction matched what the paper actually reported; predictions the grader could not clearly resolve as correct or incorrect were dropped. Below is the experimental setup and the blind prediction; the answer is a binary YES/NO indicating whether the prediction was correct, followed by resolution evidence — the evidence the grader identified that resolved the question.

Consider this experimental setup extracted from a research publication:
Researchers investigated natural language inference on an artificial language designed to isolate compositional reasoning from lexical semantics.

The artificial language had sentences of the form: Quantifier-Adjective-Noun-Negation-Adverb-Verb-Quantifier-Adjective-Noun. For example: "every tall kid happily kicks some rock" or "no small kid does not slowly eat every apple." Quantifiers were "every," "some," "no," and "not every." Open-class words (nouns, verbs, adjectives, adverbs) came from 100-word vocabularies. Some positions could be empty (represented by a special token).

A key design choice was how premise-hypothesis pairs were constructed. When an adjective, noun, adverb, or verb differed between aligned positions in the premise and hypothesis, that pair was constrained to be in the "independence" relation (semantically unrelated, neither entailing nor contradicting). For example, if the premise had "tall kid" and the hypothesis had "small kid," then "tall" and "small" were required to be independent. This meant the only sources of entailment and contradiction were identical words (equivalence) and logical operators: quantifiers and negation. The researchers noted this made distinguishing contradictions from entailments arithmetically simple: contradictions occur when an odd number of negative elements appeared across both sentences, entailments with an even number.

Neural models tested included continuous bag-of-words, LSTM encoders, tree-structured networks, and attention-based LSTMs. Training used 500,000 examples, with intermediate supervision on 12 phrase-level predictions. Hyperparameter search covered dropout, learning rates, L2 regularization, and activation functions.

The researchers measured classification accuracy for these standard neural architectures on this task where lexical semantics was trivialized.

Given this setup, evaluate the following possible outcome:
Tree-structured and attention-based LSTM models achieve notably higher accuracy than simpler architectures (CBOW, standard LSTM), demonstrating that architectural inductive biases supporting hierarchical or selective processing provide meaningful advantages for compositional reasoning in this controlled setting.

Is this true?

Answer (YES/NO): NO